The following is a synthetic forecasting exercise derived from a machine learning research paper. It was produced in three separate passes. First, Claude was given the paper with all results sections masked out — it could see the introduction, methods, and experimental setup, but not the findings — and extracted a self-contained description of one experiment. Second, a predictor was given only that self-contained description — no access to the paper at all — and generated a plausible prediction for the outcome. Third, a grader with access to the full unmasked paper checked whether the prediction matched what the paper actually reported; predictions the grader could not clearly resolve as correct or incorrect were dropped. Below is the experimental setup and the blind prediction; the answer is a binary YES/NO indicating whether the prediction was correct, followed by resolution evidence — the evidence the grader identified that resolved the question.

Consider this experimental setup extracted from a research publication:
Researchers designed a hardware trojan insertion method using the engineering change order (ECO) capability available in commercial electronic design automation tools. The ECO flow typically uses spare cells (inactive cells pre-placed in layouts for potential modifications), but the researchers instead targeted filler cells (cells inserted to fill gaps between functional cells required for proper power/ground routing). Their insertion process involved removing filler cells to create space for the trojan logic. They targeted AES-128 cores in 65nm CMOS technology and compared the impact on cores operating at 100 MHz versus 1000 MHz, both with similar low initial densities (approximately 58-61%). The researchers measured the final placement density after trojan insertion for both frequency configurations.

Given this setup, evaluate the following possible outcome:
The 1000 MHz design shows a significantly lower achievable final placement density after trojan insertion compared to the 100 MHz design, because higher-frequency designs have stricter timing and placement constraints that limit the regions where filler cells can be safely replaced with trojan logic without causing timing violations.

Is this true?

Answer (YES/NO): NO